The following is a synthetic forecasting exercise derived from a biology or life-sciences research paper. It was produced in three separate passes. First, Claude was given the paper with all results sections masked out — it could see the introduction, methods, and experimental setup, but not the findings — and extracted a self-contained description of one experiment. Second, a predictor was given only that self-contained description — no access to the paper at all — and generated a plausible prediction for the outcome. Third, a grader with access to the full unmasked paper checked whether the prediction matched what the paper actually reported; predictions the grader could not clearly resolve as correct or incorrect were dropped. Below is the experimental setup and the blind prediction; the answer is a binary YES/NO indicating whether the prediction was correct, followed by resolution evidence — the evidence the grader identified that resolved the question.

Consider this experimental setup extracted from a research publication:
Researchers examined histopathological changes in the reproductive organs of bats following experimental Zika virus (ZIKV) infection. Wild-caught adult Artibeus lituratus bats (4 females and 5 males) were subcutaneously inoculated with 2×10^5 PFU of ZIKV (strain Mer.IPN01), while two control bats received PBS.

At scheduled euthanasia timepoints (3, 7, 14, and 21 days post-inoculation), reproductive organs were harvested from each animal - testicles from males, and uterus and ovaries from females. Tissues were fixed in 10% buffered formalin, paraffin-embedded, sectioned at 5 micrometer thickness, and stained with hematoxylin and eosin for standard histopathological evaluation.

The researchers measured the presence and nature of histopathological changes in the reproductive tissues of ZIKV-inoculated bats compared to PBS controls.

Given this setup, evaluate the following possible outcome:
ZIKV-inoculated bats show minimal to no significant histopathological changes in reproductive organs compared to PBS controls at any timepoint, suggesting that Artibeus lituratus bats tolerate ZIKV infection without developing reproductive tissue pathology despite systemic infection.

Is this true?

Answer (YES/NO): NO